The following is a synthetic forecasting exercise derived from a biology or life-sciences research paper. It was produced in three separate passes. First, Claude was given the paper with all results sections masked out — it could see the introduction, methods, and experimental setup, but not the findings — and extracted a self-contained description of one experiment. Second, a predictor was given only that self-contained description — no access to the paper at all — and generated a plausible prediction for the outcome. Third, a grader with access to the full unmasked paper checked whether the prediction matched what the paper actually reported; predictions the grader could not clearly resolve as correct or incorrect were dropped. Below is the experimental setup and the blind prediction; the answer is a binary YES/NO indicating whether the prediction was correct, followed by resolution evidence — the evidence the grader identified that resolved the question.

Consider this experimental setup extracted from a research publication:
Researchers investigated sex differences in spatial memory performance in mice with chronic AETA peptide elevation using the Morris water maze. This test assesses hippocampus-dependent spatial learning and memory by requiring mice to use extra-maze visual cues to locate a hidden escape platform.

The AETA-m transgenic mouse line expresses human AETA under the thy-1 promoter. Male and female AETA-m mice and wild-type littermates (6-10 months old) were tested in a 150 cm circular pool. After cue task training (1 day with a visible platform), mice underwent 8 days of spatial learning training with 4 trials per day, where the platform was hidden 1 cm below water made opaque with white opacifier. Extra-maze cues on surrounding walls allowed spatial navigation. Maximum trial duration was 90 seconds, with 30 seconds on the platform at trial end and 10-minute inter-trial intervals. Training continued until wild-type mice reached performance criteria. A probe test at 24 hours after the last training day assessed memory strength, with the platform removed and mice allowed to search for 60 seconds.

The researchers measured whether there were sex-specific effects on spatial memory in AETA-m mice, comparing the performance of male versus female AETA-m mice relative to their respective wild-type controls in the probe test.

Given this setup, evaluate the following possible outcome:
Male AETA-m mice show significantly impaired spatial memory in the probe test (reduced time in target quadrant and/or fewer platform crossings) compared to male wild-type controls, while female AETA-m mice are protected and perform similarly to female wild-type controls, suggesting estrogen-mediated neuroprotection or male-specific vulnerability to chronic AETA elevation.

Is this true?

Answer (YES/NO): NO